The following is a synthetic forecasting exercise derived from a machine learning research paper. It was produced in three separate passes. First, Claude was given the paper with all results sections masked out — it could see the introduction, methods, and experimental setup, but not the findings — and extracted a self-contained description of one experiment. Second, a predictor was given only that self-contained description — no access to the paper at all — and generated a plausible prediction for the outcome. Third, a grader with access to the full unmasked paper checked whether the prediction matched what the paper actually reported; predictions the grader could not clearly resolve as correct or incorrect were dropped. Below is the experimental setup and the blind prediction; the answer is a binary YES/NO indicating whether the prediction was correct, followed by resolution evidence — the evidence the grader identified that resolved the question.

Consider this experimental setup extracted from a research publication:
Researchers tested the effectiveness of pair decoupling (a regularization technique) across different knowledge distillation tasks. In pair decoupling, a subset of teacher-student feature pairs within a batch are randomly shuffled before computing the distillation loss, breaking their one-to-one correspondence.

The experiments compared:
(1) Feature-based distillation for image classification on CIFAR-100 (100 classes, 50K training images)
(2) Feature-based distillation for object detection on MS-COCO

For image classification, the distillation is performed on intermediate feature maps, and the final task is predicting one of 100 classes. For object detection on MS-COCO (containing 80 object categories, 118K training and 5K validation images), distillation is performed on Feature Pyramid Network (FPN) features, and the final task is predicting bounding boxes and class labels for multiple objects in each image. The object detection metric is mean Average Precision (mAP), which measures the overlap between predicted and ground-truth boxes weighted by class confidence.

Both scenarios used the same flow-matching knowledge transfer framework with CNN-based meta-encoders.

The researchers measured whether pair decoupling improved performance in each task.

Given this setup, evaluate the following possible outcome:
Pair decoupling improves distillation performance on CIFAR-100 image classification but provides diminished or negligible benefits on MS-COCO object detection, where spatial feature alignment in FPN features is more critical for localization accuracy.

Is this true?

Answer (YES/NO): NO